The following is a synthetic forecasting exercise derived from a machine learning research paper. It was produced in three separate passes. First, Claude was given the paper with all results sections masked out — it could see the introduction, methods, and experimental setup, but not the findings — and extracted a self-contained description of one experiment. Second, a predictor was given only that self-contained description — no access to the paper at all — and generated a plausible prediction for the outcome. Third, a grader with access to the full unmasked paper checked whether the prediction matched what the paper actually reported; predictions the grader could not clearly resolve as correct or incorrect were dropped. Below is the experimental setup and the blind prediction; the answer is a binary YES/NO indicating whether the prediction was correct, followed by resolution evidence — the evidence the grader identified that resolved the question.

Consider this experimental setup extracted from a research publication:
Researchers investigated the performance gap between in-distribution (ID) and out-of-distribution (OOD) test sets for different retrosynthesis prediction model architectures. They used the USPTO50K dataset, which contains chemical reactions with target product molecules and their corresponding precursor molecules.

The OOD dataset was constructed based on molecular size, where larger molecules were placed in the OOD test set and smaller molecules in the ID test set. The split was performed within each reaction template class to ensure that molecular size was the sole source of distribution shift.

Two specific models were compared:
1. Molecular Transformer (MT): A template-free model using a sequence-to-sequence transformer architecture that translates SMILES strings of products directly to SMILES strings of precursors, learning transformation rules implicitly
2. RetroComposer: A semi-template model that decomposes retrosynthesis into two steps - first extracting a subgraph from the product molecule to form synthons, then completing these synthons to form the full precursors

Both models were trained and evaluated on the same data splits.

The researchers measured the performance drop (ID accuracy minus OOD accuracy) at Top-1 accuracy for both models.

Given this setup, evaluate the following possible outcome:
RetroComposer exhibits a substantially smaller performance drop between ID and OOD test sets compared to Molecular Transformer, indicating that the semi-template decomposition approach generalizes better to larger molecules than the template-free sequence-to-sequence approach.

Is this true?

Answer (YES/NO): YES